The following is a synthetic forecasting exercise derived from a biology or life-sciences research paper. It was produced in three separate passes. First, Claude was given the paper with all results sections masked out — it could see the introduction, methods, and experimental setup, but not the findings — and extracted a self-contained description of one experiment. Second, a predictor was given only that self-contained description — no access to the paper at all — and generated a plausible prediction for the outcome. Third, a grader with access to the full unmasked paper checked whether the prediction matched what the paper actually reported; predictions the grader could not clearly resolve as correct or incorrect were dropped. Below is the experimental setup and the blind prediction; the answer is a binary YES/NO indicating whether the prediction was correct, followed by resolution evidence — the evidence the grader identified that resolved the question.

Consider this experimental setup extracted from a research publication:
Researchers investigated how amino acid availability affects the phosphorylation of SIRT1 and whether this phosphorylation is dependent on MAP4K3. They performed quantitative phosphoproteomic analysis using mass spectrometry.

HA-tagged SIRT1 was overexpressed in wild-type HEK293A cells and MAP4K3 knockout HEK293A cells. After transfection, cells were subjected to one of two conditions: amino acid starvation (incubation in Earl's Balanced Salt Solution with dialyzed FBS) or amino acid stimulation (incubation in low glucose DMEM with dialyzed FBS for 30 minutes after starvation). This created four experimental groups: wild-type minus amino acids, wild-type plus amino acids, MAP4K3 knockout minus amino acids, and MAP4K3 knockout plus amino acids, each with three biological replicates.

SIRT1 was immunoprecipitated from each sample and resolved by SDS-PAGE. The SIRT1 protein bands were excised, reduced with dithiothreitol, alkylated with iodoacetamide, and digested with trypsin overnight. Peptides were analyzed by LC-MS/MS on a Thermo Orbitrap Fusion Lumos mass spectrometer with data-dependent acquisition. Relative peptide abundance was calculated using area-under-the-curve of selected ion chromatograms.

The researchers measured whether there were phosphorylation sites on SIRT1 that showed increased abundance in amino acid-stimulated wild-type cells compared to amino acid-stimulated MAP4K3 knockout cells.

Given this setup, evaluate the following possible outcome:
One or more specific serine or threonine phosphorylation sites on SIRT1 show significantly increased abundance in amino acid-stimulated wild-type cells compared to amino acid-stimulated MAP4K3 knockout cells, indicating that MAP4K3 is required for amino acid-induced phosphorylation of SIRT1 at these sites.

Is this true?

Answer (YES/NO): YES